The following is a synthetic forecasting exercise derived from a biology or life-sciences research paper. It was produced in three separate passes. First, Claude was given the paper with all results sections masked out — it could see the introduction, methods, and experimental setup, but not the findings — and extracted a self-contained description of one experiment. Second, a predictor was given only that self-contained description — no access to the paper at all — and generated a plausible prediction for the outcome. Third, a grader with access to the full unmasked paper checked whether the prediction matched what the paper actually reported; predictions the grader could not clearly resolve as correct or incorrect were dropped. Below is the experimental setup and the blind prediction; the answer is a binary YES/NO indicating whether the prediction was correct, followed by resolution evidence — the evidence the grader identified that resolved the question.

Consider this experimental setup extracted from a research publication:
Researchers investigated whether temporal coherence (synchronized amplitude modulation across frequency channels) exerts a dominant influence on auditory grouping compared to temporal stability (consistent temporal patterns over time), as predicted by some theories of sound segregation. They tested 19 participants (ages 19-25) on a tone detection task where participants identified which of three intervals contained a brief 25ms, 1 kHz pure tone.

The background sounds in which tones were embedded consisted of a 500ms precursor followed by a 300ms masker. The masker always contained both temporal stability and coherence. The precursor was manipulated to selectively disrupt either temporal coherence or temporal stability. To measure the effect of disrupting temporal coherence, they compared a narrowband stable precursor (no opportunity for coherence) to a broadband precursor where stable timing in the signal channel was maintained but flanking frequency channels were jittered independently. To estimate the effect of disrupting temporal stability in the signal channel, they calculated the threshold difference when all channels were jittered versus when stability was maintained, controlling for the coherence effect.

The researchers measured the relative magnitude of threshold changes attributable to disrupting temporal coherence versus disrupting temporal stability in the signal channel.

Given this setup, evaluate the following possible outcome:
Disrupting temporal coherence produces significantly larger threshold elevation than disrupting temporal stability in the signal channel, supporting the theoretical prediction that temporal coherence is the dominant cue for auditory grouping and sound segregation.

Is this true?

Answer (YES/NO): NO